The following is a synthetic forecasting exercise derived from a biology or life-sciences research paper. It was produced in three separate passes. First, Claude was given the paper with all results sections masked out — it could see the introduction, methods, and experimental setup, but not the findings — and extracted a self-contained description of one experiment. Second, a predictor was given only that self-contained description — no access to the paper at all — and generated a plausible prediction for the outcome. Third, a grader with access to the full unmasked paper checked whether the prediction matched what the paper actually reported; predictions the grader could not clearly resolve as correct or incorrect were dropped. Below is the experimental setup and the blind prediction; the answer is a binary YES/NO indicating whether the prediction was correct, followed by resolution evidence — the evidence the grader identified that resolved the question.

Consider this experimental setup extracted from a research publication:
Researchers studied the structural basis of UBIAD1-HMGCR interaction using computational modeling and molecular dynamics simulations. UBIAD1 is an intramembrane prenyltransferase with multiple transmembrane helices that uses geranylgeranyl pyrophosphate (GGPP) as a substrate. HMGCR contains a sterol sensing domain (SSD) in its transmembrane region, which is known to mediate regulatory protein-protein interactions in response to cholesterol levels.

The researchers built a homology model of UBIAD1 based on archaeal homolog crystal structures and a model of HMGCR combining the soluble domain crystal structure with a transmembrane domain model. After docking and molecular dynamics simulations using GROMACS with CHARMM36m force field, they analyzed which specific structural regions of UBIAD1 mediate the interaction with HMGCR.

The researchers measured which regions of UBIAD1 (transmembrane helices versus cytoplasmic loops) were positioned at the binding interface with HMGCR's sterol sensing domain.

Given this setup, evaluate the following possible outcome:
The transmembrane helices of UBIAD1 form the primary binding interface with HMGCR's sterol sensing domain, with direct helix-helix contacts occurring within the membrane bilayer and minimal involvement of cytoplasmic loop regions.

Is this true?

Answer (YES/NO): YES